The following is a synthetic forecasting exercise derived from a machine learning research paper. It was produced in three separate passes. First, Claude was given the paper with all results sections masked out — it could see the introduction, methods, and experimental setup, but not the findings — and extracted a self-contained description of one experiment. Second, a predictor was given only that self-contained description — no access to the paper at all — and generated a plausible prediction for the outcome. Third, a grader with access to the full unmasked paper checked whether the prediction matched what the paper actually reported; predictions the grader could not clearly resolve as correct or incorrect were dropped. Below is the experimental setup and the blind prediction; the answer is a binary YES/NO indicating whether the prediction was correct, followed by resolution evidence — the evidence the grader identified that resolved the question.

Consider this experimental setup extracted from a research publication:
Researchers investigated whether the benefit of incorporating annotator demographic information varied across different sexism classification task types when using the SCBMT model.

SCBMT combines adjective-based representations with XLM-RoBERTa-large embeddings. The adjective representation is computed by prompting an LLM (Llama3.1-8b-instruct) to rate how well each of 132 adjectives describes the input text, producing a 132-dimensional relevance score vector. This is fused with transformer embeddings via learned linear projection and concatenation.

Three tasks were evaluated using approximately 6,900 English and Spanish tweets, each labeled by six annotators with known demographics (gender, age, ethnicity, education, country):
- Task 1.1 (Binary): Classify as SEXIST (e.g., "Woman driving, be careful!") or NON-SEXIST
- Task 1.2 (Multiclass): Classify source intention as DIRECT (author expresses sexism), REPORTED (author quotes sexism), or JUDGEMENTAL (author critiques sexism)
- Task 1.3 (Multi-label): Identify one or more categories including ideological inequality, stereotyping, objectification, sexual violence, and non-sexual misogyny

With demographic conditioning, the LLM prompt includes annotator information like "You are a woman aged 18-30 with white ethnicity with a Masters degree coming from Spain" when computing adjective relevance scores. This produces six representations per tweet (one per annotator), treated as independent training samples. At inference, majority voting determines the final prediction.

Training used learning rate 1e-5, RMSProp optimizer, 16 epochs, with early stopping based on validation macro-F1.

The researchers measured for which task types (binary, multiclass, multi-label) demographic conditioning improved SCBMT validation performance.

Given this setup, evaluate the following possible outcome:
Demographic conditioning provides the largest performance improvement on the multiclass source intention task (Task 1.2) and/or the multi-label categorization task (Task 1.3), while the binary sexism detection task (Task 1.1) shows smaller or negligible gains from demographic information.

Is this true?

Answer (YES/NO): NO